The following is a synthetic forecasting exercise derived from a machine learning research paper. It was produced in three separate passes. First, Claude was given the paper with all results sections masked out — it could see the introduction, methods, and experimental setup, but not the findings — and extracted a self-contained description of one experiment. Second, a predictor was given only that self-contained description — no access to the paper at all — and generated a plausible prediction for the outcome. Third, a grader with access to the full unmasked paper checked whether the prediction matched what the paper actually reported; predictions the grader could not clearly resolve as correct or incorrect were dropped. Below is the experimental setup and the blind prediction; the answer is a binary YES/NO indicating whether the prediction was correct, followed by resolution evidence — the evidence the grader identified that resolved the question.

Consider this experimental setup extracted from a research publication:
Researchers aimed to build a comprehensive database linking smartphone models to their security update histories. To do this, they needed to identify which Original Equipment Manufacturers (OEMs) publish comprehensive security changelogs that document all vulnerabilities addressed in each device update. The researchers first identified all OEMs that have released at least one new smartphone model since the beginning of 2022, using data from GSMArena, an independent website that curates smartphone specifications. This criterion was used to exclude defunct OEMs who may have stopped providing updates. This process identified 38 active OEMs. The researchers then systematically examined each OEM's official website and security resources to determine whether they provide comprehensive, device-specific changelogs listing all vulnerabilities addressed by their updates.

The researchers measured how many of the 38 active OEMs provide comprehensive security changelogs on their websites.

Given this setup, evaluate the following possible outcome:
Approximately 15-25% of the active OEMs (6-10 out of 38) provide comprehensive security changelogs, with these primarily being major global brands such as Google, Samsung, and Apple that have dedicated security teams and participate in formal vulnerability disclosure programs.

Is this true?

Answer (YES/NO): NO